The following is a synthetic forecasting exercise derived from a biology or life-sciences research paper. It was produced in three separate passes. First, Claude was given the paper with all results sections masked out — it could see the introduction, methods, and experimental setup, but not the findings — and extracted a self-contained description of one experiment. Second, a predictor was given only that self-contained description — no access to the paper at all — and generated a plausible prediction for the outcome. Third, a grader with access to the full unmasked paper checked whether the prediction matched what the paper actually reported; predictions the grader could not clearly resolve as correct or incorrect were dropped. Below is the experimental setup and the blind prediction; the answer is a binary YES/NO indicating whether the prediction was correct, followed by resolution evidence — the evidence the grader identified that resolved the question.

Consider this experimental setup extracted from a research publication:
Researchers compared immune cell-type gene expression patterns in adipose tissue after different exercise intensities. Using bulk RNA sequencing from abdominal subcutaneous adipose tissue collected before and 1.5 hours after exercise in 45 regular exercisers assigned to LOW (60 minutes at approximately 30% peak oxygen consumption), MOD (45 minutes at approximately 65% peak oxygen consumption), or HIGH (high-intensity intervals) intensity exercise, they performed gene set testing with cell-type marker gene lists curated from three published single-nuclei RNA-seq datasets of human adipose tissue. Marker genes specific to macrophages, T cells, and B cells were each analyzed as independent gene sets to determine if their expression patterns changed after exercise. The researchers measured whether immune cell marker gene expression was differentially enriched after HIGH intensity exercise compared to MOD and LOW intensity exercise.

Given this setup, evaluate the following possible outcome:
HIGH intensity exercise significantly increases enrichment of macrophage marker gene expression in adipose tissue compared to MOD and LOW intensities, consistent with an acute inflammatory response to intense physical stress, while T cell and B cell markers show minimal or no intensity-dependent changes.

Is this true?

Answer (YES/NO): NO